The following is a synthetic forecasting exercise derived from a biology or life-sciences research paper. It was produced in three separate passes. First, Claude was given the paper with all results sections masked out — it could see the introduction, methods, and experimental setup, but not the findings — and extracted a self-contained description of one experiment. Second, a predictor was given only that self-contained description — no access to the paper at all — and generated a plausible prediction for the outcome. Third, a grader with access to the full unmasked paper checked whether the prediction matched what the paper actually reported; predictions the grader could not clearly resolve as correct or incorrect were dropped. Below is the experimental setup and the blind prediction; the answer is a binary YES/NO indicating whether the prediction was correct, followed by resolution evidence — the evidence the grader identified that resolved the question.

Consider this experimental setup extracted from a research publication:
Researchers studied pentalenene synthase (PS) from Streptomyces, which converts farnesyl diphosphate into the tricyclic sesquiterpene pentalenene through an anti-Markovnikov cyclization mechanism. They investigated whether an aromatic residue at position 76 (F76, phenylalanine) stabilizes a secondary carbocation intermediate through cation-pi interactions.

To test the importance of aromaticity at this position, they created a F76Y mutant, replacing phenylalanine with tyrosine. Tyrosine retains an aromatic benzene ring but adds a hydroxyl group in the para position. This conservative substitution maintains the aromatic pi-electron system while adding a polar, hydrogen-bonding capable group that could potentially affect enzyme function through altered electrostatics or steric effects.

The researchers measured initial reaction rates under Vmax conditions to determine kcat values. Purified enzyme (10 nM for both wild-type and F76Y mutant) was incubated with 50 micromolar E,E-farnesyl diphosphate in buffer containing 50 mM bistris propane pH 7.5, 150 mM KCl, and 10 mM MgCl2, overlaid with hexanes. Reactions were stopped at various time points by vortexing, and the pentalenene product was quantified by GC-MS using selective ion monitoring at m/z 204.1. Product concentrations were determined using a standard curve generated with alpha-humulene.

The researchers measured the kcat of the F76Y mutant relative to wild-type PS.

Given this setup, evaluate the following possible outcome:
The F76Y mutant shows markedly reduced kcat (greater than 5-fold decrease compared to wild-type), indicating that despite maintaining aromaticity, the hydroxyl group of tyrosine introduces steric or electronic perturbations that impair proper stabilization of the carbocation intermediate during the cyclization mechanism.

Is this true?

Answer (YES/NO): NO